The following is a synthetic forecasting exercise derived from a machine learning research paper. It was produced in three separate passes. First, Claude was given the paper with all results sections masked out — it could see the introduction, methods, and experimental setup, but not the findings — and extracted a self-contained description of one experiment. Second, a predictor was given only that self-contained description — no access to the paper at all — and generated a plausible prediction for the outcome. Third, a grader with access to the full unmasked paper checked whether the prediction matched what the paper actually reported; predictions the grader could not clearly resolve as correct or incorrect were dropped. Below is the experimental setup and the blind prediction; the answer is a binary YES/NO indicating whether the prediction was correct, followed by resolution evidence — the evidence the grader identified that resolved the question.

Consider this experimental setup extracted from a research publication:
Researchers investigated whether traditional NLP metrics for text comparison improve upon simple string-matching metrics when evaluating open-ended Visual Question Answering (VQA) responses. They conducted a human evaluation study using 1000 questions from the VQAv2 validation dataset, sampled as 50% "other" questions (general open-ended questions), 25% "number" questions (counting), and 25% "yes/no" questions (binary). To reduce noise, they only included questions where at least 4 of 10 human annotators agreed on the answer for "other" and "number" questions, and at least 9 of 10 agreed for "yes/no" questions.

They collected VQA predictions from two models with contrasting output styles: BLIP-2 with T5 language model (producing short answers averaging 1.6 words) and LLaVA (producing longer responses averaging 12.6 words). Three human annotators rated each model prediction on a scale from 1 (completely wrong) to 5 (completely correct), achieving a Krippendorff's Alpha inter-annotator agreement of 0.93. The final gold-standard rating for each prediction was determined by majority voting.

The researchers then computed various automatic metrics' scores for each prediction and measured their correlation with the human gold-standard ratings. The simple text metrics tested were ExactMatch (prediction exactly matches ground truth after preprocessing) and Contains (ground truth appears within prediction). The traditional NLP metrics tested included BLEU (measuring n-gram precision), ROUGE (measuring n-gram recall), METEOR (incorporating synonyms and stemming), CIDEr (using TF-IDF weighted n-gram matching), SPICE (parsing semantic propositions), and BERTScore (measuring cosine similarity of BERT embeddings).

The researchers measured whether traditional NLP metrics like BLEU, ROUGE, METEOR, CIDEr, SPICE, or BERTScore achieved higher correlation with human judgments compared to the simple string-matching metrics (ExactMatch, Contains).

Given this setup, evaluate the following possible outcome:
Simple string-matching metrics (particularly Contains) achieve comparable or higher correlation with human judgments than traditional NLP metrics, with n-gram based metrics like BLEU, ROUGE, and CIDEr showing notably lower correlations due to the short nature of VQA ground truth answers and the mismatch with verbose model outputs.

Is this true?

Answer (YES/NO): YES